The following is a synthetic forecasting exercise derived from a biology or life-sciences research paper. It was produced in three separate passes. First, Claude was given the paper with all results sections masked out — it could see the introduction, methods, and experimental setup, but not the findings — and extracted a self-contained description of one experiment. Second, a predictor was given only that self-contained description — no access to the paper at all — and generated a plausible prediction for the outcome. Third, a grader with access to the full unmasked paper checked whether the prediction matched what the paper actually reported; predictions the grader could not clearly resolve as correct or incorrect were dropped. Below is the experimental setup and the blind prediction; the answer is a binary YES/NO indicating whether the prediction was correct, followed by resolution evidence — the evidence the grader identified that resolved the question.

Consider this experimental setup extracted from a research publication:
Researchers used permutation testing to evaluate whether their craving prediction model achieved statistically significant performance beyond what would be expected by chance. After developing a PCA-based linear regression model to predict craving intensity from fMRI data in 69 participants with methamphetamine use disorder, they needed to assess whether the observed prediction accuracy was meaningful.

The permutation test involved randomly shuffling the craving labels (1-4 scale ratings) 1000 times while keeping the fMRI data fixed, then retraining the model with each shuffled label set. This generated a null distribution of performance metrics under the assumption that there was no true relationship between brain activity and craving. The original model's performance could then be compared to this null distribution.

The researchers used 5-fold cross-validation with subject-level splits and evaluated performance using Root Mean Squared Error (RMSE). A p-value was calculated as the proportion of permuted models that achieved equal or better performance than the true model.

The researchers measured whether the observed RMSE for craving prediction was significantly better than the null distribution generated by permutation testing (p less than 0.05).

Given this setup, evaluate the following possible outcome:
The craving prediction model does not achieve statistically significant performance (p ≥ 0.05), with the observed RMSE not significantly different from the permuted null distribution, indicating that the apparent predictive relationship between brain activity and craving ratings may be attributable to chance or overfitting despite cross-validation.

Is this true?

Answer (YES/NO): NO